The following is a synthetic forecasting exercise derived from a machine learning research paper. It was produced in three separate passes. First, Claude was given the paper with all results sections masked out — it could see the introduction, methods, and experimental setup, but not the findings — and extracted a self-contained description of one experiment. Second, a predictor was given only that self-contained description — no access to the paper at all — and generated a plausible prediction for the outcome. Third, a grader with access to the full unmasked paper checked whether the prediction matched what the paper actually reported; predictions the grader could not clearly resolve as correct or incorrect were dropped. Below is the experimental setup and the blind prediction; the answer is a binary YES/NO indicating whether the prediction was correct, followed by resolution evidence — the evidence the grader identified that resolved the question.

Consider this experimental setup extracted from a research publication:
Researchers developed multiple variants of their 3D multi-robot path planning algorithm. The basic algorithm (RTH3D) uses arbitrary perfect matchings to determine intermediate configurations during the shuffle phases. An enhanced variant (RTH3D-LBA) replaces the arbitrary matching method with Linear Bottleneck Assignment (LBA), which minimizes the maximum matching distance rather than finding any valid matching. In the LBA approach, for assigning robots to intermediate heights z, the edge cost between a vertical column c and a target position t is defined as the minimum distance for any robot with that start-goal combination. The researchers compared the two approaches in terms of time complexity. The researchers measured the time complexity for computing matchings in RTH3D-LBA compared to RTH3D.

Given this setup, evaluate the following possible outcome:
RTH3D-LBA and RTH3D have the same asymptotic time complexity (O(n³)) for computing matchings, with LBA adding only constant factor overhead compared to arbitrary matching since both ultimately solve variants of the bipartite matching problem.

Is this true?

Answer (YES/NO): NO